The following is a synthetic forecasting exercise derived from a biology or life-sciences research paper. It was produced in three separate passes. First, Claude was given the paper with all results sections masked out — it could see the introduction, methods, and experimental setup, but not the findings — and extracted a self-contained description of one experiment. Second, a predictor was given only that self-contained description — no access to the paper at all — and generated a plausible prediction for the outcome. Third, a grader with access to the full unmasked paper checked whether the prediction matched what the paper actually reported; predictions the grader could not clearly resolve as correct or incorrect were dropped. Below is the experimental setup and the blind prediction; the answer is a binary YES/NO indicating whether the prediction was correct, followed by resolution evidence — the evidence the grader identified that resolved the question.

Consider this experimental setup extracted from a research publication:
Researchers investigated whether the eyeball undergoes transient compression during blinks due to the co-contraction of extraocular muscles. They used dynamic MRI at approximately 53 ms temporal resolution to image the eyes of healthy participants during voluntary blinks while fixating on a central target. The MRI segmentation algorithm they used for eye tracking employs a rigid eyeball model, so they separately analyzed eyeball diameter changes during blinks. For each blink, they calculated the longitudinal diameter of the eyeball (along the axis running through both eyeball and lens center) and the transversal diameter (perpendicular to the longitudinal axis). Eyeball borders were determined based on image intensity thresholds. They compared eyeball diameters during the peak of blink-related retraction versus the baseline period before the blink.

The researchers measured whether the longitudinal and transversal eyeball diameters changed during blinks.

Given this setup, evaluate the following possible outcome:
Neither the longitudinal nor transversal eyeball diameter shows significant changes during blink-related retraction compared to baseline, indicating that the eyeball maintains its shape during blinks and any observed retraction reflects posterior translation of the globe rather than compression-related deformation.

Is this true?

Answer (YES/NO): NO